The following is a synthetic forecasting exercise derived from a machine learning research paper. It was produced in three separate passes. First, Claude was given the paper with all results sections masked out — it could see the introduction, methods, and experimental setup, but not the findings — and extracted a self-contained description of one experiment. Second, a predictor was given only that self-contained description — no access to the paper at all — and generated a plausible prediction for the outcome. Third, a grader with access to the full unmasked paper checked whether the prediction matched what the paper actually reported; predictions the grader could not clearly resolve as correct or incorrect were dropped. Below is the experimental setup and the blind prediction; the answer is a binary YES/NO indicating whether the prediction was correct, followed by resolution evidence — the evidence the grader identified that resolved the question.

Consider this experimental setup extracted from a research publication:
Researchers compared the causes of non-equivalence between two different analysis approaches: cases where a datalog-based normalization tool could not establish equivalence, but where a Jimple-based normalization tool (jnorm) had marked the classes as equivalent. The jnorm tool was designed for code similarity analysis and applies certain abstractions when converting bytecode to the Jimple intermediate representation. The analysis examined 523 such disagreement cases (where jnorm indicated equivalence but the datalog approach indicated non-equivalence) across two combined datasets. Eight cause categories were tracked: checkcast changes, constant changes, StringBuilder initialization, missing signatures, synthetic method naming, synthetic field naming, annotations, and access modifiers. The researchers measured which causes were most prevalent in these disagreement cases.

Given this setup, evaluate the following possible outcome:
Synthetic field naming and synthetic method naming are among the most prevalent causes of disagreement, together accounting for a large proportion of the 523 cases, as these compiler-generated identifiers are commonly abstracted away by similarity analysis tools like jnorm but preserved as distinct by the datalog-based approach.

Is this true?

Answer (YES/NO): NO